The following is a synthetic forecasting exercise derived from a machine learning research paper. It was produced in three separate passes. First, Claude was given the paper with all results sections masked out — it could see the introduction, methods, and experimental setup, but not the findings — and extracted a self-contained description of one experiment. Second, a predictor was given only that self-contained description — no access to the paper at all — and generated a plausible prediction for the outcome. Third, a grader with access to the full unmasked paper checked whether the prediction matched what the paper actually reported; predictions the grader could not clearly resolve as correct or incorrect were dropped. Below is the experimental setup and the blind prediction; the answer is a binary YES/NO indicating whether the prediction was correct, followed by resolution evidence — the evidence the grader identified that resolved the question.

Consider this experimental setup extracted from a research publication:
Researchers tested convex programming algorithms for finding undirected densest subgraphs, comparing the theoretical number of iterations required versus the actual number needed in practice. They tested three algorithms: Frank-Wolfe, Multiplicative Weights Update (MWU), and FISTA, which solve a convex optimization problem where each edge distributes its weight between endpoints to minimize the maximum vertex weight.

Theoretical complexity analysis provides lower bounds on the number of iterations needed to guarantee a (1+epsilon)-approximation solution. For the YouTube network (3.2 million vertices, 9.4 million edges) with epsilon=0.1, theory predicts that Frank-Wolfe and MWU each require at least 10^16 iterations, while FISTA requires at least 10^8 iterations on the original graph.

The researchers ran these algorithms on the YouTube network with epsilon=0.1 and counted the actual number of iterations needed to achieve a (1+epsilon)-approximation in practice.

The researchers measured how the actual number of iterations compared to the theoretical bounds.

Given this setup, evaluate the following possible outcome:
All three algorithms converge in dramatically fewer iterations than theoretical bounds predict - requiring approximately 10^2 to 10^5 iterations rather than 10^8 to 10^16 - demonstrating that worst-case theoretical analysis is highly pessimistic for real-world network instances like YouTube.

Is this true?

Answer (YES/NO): NO